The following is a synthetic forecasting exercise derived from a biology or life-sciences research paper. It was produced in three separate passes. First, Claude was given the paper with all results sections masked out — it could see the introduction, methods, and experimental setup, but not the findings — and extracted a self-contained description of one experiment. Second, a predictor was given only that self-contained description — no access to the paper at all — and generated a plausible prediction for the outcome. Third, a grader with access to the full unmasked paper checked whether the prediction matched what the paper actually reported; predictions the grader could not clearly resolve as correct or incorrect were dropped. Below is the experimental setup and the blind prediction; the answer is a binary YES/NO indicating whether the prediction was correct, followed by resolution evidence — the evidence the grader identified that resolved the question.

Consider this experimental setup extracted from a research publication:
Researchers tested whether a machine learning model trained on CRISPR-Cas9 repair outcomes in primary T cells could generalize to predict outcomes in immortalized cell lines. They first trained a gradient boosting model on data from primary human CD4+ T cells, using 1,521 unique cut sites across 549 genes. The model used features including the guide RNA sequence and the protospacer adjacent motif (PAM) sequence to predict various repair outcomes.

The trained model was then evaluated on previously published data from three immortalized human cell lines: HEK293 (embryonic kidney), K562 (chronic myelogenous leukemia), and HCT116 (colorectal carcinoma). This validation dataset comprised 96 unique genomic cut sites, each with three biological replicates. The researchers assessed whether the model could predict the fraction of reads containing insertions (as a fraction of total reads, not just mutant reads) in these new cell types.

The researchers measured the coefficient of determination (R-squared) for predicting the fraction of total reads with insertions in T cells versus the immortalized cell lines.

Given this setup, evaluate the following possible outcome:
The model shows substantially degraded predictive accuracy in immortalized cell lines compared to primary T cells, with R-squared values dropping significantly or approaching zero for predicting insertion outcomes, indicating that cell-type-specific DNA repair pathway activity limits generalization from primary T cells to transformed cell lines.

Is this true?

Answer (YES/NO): YES